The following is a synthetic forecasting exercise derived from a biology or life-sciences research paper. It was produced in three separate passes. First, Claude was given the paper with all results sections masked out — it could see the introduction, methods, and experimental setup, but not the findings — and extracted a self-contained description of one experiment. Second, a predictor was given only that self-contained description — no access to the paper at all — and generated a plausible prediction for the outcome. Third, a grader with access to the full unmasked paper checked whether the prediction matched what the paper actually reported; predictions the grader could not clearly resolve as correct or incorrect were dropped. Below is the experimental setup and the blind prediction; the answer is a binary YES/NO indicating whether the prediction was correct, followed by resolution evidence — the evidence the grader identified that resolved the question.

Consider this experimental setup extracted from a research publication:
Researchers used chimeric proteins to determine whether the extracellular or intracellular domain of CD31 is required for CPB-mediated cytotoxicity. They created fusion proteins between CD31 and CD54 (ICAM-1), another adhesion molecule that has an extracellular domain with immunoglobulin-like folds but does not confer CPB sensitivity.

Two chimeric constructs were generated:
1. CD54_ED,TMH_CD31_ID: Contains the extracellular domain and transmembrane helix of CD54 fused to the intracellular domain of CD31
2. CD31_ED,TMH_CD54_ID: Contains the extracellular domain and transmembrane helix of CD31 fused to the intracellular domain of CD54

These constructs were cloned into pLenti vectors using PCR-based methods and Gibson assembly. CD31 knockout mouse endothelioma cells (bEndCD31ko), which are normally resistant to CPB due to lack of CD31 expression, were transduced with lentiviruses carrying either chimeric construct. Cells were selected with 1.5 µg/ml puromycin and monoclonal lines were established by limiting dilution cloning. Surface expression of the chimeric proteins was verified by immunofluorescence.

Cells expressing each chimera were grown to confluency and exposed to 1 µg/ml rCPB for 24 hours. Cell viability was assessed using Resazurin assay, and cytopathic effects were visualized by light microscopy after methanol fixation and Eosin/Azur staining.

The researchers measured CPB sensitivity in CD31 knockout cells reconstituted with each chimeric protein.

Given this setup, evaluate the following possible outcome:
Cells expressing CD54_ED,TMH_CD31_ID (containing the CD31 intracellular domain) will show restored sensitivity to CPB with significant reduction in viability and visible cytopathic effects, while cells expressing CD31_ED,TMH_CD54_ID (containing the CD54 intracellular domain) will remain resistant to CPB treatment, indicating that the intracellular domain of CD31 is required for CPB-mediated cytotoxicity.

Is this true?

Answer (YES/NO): NO